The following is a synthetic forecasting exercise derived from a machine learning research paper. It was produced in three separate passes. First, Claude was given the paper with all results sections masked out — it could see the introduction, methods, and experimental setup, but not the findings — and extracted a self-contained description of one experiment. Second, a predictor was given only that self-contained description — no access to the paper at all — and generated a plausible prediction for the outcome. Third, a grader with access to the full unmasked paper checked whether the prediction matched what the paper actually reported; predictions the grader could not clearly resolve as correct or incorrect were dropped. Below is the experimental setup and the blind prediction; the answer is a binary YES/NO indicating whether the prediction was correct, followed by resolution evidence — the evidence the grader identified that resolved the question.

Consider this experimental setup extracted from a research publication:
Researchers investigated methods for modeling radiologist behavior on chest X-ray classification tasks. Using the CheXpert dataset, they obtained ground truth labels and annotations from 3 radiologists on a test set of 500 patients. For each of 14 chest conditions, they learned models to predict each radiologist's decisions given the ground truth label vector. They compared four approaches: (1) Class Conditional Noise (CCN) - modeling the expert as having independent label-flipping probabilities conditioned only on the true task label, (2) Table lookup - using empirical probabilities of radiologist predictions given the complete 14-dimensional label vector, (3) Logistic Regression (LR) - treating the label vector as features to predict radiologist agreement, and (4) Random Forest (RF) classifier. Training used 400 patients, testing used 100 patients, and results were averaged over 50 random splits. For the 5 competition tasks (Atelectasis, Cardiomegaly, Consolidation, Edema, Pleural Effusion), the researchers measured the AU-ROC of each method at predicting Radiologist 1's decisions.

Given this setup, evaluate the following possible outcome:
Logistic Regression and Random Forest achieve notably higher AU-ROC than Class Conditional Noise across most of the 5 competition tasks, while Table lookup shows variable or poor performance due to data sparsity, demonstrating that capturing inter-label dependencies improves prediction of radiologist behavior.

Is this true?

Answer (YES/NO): NO